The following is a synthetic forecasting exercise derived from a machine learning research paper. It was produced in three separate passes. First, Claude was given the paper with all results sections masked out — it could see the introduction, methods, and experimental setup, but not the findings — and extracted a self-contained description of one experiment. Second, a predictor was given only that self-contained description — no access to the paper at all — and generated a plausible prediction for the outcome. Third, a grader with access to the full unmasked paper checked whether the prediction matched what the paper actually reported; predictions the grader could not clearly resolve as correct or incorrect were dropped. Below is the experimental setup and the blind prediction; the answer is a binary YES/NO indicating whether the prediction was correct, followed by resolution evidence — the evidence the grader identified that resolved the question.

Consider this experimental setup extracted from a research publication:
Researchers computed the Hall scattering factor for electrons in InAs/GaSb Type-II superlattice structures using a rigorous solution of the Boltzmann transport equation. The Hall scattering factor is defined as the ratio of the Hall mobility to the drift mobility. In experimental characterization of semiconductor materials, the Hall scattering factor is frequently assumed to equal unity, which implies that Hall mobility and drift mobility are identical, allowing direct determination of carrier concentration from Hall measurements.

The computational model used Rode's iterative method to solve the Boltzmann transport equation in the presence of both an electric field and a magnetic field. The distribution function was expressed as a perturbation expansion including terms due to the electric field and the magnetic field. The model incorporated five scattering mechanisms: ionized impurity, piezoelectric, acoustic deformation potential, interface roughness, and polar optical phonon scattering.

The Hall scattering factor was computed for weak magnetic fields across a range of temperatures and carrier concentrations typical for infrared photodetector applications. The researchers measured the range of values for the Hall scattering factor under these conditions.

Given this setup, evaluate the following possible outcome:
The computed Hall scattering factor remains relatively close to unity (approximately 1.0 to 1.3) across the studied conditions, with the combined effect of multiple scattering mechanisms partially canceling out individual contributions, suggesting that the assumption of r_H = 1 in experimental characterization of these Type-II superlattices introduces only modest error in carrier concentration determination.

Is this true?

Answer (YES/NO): NO